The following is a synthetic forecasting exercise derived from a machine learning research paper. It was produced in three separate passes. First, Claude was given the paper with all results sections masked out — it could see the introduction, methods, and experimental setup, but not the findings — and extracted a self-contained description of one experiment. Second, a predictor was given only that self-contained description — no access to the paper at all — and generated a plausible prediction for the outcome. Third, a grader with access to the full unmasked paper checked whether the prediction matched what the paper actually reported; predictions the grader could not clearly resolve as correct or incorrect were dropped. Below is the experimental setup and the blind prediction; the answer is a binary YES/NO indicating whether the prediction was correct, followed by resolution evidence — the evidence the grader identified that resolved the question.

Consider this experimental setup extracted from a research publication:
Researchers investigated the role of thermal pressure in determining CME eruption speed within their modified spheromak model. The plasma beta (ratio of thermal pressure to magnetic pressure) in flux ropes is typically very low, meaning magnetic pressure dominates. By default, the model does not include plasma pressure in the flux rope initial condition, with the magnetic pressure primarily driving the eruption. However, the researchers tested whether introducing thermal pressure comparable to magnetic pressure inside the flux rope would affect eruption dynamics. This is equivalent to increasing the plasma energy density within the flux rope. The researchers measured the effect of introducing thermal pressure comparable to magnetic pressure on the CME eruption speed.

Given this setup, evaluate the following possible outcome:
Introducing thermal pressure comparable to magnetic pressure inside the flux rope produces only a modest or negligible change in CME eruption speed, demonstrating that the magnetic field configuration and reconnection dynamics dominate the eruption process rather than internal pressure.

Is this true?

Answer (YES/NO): NO